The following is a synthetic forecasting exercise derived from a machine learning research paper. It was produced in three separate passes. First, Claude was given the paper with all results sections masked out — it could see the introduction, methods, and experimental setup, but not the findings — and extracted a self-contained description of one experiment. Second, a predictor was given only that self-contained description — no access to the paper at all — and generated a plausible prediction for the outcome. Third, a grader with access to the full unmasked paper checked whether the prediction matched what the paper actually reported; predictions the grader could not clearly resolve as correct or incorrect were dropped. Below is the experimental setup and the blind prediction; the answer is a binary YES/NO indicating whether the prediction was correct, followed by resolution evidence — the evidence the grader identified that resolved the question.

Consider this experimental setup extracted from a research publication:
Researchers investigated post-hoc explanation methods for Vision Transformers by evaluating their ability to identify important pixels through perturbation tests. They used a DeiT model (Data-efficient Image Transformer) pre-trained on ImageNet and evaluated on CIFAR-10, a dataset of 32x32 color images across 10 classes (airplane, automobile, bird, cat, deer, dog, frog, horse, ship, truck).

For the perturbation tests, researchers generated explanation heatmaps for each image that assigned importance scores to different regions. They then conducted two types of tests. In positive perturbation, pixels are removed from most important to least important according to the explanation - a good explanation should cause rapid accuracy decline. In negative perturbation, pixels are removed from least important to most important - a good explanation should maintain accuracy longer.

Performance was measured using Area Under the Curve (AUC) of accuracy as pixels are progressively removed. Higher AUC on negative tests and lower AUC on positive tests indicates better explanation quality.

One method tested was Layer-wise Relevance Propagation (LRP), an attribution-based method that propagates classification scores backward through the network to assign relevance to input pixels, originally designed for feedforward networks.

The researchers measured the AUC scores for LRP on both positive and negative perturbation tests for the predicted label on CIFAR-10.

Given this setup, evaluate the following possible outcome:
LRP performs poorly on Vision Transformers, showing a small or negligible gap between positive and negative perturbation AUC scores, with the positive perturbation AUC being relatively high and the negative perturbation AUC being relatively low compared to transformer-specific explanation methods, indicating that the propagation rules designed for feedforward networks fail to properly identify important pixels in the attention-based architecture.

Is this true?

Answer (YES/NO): NO